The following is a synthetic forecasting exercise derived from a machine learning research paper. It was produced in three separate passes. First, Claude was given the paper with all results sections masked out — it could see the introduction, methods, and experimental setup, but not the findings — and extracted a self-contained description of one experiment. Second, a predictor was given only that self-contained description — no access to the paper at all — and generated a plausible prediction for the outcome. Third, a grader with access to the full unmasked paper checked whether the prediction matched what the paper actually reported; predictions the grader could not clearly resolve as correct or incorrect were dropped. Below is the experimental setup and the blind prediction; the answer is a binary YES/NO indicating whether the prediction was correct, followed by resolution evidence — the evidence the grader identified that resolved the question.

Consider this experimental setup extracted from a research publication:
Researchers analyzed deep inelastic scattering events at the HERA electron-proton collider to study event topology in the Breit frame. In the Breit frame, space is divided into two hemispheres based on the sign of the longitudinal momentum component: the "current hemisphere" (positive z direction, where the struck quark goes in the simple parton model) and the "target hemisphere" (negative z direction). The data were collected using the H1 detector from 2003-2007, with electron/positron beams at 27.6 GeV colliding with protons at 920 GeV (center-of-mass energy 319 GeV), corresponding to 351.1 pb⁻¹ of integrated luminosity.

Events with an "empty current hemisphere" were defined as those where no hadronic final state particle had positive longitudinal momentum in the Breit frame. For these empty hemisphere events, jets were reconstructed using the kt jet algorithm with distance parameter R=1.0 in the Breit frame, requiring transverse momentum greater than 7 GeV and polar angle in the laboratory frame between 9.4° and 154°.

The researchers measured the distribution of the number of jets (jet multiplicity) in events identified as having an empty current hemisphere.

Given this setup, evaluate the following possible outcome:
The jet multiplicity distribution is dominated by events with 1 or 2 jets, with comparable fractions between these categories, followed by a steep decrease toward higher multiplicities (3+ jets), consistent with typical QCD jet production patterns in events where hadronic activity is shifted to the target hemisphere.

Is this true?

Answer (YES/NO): NO